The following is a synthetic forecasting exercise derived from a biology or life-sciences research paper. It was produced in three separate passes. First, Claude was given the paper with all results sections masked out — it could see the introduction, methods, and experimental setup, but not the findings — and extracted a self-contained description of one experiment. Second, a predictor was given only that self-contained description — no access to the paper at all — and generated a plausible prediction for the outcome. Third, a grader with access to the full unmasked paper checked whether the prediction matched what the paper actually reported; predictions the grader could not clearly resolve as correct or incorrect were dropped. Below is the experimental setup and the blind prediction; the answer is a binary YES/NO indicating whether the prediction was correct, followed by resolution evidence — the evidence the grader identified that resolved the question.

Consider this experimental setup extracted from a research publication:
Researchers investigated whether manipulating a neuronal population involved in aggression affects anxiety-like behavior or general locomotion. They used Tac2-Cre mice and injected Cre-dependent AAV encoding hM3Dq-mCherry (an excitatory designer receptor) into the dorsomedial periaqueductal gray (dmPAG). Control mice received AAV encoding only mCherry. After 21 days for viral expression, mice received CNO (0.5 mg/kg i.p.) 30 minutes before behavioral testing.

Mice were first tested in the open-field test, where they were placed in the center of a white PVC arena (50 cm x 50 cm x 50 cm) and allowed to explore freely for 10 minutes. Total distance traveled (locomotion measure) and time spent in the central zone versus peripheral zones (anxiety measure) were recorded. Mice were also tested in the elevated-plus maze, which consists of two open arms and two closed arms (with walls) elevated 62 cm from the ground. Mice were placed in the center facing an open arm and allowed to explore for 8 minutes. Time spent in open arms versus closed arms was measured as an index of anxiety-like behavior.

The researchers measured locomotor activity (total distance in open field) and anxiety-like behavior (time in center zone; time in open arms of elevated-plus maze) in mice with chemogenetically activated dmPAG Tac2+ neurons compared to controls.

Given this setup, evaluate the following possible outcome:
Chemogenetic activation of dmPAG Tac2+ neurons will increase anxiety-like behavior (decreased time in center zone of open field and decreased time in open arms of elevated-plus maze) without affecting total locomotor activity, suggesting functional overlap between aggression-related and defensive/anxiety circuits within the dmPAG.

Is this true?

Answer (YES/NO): NO